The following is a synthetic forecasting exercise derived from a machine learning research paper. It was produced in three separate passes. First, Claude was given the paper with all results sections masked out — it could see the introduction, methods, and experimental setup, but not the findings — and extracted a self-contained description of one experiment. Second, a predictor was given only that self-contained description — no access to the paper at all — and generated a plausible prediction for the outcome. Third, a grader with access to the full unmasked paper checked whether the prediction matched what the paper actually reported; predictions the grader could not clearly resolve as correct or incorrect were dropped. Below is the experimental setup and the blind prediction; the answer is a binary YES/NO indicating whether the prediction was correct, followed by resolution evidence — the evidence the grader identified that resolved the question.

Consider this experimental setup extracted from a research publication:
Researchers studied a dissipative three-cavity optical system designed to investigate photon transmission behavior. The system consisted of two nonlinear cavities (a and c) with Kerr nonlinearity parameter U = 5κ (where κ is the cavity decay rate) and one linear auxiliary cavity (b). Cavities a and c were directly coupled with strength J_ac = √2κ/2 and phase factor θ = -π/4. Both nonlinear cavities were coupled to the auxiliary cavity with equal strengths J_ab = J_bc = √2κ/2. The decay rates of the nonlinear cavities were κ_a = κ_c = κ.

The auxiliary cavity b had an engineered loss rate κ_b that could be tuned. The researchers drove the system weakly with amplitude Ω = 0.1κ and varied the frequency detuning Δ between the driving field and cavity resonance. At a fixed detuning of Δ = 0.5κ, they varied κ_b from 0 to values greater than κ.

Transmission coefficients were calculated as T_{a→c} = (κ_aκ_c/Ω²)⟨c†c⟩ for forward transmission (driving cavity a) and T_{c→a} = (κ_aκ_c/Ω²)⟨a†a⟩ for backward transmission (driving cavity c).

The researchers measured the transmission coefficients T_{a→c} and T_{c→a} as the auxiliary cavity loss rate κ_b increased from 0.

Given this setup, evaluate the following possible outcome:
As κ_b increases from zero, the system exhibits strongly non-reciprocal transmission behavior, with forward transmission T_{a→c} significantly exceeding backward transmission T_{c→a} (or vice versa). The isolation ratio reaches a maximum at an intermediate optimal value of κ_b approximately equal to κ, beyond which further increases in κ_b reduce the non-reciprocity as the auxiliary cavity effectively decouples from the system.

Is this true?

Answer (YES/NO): YES